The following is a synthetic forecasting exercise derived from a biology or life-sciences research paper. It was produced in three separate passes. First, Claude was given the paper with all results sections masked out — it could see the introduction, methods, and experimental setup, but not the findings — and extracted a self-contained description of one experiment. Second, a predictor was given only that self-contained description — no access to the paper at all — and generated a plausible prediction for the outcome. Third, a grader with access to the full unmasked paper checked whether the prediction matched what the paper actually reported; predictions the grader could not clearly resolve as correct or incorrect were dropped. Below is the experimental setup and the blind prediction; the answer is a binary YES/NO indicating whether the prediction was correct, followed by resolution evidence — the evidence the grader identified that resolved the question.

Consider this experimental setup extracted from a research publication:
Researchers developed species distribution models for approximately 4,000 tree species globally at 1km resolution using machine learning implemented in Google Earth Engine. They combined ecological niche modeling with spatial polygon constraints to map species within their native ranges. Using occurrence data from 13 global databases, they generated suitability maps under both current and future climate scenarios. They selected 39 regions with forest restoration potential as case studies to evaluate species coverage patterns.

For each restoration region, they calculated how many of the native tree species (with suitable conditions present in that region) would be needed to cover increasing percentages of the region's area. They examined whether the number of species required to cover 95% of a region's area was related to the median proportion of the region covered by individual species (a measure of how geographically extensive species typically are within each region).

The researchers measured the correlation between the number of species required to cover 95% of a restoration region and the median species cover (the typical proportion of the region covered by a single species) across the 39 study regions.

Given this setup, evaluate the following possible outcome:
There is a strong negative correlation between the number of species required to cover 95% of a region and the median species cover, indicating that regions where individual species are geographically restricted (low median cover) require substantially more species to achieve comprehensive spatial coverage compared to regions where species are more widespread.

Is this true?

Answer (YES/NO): NO